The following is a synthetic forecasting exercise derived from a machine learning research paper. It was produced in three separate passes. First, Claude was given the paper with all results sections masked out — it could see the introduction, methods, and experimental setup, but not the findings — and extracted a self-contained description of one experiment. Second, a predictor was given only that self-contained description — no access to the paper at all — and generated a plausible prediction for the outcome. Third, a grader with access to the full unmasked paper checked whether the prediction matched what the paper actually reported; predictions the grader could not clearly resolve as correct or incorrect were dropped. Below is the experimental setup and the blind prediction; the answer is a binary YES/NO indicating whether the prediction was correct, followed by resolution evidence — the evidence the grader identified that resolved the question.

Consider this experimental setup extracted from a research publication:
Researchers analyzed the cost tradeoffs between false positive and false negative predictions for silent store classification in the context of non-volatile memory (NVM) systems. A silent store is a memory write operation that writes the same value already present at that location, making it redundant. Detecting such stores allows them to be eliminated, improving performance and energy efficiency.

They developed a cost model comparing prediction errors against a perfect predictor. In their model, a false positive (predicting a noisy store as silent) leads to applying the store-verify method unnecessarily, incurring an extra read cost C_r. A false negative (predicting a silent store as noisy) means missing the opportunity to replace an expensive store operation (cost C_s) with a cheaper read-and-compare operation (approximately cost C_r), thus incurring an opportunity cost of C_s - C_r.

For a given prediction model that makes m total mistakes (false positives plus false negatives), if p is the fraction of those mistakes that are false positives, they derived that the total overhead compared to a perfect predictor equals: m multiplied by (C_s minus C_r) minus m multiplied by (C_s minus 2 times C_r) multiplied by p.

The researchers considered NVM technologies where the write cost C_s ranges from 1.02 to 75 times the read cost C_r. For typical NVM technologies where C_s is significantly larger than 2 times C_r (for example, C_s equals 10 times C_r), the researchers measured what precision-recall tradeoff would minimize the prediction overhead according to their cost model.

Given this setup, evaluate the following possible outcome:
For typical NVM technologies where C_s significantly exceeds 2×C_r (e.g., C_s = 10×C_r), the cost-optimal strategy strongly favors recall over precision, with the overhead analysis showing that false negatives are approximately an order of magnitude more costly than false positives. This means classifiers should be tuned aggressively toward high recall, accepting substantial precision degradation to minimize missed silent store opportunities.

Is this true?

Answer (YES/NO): NO